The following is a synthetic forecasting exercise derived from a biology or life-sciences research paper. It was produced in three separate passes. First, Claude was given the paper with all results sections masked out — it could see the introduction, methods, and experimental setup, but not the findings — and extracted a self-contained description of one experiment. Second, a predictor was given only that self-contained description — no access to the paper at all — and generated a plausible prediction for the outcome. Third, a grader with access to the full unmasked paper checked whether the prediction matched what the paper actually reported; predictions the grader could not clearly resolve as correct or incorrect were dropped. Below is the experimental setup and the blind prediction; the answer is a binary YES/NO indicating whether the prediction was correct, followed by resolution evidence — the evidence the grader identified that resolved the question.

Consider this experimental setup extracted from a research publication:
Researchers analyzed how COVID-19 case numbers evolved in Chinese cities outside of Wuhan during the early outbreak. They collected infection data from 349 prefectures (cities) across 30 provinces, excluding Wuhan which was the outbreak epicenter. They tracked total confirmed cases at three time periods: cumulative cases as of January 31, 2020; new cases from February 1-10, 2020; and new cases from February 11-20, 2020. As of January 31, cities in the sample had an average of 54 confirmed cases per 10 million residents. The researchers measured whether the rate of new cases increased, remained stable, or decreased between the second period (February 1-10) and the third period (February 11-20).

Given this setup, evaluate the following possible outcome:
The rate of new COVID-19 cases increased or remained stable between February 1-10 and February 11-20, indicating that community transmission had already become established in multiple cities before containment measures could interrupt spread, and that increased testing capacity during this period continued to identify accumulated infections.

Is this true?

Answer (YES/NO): NO